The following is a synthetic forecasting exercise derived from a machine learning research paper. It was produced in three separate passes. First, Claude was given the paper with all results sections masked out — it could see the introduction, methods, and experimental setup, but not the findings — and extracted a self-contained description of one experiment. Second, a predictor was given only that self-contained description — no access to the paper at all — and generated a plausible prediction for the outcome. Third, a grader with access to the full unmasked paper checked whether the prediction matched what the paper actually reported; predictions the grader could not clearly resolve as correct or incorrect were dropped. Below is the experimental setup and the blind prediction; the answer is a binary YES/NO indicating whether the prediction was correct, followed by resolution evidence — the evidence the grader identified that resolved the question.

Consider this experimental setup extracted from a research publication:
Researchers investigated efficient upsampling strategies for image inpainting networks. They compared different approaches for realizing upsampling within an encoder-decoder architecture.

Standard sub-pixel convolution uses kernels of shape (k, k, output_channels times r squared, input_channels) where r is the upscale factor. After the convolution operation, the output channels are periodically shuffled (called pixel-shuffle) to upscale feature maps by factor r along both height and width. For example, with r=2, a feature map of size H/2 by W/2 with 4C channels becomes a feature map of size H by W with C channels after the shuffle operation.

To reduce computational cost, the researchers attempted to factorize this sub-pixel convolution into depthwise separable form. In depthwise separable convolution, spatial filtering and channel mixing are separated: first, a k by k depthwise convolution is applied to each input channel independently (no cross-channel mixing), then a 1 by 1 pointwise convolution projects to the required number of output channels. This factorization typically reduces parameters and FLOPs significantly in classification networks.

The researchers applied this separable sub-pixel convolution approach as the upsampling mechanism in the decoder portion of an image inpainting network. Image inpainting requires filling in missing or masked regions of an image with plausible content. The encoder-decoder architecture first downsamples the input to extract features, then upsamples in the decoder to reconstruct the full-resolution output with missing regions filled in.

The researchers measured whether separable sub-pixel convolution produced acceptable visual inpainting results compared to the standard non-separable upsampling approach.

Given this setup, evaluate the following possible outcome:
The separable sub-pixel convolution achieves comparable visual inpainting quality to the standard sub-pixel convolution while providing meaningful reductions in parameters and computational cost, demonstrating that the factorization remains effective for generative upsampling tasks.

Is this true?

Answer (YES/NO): NO